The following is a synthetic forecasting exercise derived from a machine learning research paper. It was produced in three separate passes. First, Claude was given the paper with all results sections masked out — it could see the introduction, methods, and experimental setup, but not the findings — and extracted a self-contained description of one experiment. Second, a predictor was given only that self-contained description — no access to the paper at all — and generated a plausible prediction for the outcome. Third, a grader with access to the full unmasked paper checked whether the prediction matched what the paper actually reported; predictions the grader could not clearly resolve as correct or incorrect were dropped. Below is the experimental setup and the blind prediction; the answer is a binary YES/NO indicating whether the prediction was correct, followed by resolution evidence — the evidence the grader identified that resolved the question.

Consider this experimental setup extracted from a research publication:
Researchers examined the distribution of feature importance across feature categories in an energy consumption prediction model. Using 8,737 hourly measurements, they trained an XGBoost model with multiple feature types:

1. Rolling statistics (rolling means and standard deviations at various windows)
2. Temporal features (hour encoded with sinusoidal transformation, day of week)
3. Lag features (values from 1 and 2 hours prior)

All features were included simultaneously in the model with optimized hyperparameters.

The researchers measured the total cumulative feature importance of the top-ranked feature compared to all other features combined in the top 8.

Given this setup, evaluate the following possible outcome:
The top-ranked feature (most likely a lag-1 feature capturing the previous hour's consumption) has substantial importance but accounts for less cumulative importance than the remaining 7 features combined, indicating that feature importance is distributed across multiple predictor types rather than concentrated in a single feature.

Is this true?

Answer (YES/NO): NO